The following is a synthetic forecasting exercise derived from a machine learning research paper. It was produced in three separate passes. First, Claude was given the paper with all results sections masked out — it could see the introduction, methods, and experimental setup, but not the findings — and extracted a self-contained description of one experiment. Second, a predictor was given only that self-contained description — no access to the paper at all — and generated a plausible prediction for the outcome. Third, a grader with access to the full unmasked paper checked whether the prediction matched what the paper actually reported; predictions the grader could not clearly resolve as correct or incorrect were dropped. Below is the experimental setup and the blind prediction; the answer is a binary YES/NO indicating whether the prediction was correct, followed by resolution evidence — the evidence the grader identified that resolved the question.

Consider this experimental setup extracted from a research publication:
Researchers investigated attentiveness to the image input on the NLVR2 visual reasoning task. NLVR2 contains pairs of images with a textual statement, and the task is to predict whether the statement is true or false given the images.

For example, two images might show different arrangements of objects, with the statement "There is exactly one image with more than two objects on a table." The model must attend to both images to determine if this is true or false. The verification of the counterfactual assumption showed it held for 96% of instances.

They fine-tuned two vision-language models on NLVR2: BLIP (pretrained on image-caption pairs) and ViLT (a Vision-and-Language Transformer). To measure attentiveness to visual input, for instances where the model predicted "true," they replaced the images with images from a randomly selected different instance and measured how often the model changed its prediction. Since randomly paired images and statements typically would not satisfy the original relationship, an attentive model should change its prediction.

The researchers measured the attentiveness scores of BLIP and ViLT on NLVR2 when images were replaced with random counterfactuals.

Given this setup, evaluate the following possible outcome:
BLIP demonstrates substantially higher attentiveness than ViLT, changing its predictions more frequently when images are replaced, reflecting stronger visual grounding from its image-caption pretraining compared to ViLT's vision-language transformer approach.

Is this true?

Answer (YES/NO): NO